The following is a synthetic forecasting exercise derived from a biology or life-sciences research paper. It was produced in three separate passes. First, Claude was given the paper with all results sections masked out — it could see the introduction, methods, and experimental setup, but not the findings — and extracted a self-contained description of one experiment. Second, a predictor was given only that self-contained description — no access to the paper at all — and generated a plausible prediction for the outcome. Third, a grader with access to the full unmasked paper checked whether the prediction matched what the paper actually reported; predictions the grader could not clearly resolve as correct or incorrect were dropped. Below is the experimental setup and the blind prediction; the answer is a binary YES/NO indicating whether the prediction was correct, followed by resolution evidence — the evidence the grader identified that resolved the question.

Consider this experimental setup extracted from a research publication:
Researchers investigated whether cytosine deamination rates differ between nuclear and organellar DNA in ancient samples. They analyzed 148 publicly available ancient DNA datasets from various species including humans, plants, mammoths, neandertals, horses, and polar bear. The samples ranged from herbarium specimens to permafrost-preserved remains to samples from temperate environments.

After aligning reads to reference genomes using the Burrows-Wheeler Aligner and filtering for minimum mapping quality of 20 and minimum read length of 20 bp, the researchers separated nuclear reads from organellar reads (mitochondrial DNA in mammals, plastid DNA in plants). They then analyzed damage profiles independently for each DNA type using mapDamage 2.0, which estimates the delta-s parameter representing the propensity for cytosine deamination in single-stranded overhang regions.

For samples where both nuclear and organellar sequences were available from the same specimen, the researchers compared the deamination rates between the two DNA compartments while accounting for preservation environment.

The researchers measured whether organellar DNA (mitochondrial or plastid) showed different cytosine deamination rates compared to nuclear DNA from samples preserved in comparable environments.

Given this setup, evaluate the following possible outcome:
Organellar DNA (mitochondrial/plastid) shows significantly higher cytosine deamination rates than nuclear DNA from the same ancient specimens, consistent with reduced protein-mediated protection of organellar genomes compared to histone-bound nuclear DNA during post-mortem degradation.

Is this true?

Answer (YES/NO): YES